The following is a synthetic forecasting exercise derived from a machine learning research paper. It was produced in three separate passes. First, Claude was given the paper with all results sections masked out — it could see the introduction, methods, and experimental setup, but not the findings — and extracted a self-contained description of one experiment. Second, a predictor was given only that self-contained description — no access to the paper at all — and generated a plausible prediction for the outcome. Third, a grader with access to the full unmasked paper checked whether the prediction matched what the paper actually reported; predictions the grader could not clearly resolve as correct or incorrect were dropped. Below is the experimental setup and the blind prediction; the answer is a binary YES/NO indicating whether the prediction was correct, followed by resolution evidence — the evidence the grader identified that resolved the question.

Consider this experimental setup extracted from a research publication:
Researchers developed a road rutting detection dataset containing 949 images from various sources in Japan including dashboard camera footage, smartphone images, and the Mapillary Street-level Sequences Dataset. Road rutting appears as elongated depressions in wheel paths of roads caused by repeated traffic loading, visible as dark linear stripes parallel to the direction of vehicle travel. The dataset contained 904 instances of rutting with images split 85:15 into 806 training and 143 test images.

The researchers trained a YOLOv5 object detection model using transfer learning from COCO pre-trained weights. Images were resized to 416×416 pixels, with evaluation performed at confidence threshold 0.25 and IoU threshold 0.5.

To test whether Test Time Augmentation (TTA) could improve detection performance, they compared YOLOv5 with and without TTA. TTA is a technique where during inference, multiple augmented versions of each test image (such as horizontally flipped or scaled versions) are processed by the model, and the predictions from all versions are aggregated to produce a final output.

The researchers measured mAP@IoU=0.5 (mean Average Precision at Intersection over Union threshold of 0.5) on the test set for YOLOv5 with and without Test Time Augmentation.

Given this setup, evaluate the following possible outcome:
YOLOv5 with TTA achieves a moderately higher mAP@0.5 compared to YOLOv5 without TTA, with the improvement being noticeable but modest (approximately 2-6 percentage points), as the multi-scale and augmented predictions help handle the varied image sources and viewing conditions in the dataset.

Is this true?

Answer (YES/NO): NO